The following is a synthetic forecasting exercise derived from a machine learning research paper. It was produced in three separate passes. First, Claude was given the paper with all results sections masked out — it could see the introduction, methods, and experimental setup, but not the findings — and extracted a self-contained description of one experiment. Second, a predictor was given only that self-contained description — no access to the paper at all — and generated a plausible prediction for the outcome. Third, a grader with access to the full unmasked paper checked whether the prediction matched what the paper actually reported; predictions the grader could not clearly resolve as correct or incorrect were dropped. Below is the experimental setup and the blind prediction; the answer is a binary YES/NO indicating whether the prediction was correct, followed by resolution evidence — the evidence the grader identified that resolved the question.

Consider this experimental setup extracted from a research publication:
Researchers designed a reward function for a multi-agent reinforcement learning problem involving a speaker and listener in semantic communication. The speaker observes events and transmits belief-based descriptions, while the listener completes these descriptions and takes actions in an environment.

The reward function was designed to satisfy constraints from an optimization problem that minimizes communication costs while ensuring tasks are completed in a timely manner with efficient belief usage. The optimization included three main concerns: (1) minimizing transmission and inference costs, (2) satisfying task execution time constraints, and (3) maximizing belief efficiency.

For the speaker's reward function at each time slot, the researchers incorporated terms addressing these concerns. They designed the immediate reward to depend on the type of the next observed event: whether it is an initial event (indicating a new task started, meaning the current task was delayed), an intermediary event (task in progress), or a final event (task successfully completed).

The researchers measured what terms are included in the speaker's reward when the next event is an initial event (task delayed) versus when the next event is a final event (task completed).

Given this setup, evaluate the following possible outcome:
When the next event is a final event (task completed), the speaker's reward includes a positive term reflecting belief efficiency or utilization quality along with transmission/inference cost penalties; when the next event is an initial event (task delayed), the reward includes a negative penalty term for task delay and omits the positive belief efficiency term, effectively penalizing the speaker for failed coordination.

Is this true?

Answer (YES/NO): NO